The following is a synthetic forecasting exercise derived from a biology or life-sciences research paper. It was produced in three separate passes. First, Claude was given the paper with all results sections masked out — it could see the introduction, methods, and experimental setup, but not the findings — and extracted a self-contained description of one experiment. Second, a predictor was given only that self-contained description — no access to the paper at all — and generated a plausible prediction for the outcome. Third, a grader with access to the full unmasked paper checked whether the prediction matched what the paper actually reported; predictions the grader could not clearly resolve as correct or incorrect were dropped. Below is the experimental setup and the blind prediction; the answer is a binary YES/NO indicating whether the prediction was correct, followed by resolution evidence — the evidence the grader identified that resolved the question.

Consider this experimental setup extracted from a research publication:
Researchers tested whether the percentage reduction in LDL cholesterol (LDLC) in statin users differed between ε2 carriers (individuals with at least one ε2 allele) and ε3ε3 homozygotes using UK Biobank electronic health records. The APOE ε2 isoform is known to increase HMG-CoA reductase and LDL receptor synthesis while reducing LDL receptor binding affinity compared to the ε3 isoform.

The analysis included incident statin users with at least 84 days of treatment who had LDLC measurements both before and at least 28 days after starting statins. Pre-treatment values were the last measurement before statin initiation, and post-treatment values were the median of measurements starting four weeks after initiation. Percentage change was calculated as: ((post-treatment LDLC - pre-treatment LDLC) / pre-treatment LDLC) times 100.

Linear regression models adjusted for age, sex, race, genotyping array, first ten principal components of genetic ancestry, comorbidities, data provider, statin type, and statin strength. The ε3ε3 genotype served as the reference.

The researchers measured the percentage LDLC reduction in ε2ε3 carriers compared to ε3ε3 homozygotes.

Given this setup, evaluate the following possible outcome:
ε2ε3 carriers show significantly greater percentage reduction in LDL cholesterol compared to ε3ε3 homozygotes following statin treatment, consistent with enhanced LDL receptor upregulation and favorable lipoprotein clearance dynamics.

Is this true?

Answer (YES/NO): NO